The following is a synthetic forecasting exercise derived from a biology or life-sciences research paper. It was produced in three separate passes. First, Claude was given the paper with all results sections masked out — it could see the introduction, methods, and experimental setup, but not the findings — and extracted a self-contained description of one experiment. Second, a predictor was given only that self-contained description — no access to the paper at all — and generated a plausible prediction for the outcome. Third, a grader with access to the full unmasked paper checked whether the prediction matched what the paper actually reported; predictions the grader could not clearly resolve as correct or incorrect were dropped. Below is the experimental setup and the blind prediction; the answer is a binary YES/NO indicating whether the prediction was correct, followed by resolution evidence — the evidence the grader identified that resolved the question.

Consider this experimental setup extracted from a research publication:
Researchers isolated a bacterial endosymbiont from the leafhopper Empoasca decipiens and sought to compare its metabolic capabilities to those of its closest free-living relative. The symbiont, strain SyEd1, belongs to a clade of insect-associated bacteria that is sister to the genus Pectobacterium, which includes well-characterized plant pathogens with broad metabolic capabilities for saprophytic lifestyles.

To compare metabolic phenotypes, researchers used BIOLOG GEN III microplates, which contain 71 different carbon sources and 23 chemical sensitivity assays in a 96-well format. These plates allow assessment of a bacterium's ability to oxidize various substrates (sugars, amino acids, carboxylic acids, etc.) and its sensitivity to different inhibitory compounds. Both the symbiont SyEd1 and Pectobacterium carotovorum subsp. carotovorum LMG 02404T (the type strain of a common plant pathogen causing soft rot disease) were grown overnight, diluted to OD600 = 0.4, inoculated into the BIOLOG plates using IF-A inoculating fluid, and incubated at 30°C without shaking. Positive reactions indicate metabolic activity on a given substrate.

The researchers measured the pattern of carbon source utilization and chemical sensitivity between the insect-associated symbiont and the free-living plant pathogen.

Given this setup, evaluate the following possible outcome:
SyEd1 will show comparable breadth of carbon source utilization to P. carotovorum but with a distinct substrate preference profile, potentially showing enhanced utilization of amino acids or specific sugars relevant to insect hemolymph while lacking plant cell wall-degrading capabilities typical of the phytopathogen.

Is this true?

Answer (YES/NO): NO